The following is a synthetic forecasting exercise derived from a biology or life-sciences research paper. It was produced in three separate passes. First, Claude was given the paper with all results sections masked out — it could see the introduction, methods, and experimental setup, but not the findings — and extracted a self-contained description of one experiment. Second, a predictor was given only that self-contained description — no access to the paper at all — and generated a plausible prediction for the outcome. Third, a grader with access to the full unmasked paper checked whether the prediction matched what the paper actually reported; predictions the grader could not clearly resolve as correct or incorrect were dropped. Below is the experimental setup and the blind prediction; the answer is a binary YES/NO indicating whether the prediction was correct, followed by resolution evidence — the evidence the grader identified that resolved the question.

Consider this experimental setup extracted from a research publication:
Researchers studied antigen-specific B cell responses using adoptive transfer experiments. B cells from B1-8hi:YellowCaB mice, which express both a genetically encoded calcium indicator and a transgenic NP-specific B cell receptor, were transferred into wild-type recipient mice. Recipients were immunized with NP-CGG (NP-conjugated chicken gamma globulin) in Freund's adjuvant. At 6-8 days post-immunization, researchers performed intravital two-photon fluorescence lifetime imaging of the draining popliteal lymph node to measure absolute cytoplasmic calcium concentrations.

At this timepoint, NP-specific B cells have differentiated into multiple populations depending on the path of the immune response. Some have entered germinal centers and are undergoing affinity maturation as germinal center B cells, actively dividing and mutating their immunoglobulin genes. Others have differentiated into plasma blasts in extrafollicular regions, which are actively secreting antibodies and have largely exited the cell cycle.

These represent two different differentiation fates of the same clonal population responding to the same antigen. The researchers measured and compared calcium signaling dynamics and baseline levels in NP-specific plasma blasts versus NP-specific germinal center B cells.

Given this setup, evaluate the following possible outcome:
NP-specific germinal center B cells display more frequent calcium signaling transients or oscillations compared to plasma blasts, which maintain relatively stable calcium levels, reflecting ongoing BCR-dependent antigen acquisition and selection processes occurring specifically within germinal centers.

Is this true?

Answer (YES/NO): NO